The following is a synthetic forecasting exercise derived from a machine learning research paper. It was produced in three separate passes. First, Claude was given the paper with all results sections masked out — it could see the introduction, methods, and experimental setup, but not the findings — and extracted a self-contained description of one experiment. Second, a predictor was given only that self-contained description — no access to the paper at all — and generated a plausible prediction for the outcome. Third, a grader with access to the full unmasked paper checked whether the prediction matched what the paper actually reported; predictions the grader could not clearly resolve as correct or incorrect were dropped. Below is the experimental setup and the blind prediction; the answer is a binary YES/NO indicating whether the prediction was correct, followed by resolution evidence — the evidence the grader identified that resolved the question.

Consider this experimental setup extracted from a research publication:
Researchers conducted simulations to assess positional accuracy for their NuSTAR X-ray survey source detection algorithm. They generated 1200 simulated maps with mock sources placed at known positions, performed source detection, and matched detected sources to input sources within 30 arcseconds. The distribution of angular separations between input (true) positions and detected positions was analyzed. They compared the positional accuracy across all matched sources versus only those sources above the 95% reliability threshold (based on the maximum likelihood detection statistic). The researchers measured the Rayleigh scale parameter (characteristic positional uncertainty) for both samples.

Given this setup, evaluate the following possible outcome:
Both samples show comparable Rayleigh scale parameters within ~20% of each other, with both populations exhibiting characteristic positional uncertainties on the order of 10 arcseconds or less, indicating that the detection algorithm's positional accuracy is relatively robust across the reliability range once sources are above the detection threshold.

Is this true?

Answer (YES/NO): NO